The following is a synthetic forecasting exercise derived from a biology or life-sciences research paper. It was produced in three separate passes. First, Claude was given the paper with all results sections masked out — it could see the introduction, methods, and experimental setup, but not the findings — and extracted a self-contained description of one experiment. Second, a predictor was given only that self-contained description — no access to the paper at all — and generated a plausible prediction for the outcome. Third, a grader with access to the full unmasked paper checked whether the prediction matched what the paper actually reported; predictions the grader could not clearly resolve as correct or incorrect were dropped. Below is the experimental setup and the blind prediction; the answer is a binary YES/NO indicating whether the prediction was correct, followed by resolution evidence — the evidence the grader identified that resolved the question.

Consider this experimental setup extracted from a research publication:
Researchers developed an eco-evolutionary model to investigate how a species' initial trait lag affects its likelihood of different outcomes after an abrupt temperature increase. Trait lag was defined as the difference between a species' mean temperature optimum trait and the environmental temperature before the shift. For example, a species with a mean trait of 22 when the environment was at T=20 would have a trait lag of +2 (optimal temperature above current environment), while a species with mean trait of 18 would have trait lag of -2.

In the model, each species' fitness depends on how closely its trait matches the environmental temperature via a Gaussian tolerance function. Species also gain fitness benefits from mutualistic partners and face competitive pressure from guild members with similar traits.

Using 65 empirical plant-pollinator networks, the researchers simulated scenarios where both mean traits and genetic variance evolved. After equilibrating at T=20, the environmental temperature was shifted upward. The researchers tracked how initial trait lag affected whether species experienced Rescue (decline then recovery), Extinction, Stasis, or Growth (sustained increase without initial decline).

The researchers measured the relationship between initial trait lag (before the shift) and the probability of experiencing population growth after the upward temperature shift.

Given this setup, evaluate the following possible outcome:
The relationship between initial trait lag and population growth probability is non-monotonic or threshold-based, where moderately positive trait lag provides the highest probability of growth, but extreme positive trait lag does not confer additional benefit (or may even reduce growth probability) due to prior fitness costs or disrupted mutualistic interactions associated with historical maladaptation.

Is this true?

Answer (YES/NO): NO